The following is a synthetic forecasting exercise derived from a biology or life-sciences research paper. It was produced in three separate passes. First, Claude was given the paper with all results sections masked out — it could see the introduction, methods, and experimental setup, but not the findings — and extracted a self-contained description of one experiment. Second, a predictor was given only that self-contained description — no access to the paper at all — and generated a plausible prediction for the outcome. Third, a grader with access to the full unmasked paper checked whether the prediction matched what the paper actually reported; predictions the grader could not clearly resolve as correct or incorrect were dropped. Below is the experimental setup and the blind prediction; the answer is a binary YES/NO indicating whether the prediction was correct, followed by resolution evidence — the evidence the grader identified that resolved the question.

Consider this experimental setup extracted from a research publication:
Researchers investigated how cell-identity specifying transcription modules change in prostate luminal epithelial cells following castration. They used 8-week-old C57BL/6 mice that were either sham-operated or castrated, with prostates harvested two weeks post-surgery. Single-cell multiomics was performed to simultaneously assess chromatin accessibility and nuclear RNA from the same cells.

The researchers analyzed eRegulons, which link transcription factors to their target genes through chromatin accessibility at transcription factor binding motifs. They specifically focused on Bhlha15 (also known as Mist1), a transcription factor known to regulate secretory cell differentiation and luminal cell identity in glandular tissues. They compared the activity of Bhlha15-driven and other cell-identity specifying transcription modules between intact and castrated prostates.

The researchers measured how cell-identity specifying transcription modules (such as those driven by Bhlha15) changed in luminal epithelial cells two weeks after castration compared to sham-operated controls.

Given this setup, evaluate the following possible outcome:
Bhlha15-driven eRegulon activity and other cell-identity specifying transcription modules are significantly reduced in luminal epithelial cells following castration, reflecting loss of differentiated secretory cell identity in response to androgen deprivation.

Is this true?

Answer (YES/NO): YES